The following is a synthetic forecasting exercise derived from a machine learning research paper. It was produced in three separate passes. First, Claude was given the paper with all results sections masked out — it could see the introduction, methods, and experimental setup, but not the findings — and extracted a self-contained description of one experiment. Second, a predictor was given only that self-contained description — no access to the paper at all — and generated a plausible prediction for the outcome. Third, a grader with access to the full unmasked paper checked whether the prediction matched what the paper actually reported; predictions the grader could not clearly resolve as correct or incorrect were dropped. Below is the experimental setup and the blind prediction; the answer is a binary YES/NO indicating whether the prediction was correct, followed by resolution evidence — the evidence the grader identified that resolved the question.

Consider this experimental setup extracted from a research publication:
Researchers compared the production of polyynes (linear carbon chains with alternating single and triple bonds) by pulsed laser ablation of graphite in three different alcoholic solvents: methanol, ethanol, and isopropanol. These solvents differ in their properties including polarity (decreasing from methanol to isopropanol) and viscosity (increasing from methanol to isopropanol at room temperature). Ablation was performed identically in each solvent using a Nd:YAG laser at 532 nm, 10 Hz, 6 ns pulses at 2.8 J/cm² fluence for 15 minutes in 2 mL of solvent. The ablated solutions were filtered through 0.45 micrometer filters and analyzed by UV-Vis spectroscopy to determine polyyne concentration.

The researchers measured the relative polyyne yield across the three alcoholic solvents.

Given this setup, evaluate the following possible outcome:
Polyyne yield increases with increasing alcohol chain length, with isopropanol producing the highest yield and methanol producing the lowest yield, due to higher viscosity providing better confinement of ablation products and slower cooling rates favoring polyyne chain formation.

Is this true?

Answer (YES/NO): YES